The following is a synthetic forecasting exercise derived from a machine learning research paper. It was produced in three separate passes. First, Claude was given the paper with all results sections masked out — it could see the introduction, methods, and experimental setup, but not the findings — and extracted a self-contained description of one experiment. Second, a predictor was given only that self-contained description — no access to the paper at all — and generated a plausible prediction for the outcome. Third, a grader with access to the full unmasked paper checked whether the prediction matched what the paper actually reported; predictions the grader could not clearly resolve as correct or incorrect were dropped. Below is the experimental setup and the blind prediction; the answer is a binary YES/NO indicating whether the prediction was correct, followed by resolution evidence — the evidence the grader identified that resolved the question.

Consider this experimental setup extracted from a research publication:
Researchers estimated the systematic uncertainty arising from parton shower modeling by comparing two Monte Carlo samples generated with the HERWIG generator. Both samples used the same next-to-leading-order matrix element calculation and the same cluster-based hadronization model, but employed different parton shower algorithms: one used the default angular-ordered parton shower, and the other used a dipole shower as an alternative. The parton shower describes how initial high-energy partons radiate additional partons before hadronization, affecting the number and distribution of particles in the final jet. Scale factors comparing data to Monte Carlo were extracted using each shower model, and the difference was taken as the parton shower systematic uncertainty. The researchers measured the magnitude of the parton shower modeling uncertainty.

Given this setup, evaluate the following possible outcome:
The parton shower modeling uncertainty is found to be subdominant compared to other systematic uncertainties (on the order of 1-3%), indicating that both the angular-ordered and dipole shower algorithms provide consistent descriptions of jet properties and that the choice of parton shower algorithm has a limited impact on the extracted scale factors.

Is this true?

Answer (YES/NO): NO